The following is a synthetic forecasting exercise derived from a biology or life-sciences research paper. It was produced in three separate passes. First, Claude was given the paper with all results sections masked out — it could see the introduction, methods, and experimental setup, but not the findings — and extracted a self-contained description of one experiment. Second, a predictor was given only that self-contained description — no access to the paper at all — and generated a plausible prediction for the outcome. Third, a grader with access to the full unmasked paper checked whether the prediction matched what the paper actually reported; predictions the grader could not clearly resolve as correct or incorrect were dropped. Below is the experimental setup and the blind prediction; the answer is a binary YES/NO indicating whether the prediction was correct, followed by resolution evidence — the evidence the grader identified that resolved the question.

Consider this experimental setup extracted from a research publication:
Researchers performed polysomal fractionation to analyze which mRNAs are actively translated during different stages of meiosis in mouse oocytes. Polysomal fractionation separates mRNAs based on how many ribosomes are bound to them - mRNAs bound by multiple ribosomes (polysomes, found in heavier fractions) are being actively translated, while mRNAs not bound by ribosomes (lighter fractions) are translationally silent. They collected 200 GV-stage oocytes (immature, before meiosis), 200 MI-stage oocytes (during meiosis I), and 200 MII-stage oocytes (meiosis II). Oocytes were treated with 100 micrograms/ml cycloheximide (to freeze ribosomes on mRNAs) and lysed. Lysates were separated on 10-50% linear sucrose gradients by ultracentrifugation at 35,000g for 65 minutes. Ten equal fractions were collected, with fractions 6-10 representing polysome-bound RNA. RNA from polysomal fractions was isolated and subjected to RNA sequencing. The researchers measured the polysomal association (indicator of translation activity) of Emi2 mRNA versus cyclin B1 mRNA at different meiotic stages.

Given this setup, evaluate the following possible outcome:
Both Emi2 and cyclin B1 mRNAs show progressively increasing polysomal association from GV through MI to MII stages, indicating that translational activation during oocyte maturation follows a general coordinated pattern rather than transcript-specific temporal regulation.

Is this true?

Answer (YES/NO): NO